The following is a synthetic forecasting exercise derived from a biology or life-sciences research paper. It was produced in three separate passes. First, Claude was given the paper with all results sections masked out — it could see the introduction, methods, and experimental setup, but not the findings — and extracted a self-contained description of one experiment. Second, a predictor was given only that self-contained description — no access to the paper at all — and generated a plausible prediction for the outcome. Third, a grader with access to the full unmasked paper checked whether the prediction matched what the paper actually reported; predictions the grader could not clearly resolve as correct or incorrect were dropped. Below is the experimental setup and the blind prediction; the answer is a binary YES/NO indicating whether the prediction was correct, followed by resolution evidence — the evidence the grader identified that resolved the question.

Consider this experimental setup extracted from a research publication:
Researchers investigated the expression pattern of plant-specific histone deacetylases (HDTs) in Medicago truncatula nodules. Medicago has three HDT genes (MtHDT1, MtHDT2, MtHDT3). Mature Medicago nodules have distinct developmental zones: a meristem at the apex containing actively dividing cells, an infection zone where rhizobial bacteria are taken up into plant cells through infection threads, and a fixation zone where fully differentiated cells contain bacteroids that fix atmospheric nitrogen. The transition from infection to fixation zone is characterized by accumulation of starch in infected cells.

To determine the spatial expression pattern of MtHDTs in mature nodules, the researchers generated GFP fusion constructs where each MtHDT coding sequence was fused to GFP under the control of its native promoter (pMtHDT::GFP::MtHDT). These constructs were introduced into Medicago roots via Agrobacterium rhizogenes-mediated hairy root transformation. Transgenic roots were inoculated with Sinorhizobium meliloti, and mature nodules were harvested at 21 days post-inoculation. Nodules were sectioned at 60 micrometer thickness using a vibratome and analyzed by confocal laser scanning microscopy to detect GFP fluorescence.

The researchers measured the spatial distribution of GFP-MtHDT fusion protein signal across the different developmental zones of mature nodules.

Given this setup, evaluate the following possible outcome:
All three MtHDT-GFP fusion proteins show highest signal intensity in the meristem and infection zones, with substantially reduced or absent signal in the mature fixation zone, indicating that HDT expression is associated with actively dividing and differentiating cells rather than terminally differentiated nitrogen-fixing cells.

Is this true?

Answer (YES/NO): NO